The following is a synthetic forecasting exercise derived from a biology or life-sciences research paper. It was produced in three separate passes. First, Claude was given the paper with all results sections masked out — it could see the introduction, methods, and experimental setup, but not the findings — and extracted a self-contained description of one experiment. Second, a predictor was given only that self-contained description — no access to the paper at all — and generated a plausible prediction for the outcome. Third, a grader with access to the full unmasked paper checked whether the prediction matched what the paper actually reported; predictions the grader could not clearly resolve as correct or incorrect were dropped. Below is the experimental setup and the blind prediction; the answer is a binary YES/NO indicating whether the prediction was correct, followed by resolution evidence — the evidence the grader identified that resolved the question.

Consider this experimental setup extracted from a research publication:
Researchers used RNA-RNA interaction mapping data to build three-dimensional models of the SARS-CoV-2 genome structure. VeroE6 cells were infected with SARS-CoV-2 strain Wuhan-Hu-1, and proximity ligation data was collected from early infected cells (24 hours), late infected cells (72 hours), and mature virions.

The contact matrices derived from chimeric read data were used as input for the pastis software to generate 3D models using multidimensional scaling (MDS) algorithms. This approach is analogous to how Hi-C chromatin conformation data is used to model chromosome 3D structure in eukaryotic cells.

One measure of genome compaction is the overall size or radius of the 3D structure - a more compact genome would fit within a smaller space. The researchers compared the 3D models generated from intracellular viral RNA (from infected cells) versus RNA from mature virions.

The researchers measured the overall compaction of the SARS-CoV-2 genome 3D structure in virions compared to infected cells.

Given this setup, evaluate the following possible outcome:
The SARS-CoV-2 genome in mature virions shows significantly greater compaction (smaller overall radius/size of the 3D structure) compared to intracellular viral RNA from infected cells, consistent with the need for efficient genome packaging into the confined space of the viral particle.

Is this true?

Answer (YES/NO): YES